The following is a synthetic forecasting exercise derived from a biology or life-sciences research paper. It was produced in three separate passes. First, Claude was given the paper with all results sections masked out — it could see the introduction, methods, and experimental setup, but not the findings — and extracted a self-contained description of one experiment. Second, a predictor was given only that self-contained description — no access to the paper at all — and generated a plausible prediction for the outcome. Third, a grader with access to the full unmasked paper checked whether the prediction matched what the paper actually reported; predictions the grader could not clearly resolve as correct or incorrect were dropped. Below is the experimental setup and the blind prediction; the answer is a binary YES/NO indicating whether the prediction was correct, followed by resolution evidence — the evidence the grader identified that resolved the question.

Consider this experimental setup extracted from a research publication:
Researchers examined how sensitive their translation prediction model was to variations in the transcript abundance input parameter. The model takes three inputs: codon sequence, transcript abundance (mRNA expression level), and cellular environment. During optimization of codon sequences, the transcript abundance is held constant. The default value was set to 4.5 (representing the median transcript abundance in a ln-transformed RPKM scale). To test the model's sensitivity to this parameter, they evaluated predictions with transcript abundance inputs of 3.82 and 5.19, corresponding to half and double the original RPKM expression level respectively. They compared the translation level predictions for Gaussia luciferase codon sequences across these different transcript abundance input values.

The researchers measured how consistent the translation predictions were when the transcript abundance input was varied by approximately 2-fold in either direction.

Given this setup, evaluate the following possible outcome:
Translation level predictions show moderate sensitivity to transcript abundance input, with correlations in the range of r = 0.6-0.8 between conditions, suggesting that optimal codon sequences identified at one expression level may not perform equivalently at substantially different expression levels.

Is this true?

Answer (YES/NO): NO